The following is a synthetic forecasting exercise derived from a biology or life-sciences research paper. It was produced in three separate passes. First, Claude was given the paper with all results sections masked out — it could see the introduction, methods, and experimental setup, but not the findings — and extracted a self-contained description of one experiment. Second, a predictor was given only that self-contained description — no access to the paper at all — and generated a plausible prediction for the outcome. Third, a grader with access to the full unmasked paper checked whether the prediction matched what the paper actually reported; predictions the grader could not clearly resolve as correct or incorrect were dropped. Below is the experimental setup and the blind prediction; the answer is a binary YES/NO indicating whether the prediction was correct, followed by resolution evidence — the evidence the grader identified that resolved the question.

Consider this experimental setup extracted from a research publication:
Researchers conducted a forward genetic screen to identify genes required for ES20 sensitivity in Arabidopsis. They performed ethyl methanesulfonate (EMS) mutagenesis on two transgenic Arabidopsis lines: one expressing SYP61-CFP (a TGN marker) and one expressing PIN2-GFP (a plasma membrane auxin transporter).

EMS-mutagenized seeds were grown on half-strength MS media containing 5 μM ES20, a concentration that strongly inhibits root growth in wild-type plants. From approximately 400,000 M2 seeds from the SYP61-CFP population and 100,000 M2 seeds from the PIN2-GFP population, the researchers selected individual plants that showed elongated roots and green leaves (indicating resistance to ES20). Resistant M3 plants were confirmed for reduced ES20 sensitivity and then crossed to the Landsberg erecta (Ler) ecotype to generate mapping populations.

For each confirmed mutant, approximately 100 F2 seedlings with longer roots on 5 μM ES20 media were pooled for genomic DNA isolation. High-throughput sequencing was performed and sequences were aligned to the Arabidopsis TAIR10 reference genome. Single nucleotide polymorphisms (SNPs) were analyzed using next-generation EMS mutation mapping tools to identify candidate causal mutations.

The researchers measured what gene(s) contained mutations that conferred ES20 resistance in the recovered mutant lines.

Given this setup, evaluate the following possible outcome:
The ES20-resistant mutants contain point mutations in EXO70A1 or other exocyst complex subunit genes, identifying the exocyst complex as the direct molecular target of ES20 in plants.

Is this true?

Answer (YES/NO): NO